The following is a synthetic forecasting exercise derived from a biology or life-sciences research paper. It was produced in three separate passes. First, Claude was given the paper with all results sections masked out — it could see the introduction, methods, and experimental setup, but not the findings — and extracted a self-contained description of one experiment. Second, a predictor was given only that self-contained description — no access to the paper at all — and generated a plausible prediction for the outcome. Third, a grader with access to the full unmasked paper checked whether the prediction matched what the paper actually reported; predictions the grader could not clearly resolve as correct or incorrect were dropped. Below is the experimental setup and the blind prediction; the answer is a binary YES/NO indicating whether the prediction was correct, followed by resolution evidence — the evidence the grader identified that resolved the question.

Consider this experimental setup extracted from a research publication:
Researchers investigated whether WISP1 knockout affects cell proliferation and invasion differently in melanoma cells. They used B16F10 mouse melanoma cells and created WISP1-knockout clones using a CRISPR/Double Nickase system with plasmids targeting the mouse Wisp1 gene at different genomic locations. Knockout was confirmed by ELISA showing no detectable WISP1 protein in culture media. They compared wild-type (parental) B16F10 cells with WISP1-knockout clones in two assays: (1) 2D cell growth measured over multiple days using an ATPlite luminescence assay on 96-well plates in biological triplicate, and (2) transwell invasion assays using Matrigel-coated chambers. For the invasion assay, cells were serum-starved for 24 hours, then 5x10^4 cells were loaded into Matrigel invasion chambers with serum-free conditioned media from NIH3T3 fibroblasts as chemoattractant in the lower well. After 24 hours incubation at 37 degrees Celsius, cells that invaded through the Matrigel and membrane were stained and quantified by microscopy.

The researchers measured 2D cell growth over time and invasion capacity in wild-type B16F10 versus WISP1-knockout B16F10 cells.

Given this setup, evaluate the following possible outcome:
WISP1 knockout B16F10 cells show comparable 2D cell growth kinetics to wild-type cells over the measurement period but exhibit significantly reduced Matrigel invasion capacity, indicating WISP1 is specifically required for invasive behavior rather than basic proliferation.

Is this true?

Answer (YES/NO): NO